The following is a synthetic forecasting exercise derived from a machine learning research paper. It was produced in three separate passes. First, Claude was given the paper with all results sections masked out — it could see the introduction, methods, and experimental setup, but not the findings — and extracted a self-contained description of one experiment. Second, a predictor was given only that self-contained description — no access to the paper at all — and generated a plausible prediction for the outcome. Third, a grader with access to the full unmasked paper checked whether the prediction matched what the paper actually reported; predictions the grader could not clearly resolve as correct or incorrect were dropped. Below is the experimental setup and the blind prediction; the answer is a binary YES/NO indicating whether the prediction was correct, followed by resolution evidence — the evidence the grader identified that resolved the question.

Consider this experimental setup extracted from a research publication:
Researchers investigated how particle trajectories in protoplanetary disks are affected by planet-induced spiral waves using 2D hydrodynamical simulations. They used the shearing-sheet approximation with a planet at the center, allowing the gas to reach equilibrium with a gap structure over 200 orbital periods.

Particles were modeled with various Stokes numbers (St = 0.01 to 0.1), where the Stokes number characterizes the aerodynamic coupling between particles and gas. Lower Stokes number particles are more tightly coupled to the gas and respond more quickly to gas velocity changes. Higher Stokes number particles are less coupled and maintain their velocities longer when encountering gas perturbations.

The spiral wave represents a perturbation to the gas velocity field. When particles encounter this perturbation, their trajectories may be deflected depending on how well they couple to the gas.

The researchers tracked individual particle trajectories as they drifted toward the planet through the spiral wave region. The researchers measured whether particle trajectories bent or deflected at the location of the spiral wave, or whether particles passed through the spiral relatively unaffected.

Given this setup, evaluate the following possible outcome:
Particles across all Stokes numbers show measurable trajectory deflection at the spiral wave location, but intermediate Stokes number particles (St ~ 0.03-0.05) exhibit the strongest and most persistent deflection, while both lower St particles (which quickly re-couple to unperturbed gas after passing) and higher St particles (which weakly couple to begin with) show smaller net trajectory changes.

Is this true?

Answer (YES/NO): NO